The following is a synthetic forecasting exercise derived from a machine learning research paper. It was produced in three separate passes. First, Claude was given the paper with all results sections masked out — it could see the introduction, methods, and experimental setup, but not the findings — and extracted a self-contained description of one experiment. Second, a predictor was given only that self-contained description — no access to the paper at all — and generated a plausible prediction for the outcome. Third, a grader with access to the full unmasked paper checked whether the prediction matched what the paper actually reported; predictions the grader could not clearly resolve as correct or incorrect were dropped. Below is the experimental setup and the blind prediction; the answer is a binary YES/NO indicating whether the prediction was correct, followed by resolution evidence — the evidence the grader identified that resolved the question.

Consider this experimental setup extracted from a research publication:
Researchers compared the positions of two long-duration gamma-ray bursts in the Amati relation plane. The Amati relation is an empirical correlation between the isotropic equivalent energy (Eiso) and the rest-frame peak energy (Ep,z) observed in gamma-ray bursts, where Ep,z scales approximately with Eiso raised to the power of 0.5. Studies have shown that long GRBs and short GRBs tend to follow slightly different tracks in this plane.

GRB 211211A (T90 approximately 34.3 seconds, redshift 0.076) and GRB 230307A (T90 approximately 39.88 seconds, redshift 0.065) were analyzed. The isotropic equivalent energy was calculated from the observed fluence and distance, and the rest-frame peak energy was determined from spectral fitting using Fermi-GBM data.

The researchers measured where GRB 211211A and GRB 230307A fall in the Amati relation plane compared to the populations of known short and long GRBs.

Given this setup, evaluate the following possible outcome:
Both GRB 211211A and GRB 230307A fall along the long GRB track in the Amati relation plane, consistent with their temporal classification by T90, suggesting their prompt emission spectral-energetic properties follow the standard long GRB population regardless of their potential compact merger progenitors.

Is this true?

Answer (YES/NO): YES